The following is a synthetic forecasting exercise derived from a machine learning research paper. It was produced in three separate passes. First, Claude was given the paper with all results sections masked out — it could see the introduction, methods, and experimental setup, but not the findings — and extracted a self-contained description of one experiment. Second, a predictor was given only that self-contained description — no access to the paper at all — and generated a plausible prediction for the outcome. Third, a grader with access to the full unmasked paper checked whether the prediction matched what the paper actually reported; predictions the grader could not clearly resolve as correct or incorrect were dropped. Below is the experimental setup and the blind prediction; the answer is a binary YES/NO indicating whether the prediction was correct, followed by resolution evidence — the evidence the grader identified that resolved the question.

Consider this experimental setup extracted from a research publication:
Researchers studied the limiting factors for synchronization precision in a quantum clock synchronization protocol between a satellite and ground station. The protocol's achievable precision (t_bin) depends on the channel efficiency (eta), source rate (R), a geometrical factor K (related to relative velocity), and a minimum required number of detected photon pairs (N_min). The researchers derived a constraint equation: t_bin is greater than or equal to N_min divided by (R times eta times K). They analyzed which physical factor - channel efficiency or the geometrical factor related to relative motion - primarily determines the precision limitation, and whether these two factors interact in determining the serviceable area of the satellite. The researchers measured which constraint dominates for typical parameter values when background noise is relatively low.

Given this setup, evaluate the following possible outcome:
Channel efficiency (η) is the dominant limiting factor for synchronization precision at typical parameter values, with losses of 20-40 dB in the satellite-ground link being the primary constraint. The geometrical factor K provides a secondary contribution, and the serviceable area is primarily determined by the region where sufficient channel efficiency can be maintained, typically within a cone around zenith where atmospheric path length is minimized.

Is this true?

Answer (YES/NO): NO